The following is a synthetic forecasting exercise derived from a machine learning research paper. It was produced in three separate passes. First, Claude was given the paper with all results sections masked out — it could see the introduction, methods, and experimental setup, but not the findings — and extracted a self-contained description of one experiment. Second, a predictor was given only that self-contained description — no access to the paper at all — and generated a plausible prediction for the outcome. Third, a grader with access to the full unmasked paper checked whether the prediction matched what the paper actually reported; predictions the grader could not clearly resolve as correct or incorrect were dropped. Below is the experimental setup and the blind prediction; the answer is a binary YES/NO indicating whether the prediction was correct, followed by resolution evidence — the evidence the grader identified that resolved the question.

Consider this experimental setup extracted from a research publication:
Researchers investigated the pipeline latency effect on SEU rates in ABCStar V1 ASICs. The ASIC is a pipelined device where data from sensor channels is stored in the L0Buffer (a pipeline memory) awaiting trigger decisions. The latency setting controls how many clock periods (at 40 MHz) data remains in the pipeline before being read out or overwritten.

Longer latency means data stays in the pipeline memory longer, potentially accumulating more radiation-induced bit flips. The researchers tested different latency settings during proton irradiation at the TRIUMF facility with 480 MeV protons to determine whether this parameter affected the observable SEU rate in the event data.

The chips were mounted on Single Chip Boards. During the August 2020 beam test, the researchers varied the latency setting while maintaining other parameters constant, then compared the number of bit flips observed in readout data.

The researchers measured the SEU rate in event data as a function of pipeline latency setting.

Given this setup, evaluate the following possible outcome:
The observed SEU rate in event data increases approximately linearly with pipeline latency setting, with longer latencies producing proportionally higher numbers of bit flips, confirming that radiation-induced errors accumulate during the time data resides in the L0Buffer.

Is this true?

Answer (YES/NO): NO